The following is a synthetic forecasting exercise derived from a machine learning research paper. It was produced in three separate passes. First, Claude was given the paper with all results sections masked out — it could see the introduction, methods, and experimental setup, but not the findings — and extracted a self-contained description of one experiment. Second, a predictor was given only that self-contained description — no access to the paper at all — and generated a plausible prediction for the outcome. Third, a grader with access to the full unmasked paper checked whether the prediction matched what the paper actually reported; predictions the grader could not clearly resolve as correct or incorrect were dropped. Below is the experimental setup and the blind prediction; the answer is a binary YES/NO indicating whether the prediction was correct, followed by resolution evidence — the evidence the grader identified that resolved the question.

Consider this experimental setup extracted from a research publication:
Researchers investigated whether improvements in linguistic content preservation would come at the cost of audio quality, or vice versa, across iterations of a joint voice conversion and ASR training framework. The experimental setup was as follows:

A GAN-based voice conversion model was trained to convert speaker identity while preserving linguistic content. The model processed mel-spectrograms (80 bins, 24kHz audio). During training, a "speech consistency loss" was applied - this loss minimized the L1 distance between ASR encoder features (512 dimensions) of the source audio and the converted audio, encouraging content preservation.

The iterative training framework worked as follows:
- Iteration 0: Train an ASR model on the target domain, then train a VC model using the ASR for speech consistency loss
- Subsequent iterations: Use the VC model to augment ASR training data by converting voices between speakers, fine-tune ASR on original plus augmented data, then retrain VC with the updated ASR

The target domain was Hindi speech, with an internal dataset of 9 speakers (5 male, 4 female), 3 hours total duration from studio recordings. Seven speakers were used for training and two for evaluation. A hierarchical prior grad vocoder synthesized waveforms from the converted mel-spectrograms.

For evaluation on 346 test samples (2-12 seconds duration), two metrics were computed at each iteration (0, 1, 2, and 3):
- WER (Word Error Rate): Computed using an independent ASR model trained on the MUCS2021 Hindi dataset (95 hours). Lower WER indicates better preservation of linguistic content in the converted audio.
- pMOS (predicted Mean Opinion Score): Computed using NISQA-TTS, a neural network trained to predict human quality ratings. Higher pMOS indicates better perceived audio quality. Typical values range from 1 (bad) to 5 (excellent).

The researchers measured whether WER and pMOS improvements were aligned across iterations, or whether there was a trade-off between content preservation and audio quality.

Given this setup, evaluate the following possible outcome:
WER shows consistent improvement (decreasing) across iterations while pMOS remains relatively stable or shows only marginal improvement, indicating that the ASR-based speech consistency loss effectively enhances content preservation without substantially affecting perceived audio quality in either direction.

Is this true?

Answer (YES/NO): NO